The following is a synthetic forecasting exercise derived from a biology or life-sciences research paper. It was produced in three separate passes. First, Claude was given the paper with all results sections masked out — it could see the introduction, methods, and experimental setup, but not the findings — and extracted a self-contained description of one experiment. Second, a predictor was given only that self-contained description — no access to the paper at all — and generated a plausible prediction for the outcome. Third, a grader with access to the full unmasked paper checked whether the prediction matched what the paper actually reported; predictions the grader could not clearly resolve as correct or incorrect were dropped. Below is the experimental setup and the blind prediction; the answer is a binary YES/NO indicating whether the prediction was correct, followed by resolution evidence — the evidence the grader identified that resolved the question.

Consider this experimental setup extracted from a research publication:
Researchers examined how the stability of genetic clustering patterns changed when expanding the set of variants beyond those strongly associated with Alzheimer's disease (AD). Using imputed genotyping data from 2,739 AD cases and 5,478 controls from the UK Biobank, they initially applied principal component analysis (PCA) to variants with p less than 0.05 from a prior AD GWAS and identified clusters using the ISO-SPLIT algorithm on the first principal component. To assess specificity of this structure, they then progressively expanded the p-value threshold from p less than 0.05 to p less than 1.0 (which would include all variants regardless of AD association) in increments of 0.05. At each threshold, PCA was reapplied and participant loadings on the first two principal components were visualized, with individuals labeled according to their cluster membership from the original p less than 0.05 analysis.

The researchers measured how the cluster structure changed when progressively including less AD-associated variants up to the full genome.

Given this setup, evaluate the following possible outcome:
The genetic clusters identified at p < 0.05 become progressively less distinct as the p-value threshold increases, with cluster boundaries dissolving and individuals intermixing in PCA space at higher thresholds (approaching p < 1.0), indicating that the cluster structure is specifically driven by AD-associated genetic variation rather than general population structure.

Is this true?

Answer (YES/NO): YES